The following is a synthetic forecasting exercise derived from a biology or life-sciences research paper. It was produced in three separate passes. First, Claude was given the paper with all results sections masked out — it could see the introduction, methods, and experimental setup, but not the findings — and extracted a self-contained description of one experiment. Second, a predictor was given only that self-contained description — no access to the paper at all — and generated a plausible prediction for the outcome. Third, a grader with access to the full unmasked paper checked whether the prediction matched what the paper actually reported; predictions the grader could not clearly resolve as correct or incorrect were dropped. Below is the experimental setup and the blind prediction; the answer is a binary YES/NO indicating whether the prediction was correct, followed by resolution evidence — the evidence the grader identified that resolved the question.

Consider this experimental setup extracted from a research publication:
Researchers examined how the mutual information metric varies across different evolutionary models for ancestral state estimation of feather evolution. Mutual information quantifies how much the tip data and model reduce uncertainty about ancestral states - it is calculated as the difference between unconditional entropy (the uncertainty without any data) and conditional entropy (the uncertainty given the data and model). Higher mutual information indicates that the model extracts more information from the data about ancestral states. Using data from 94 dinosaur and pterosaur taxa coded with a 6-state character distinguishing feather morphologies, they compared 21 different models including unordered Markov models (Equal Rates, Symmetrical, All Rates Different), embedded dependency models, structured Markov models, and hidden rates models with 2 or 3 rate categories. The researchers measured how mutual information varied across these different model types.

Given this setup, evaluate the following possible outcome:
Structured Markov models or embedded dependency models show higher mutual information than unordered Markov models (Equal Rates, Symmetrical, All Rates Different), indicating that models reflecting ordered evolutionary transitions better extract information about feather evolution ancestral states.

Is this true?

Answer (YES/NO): NO